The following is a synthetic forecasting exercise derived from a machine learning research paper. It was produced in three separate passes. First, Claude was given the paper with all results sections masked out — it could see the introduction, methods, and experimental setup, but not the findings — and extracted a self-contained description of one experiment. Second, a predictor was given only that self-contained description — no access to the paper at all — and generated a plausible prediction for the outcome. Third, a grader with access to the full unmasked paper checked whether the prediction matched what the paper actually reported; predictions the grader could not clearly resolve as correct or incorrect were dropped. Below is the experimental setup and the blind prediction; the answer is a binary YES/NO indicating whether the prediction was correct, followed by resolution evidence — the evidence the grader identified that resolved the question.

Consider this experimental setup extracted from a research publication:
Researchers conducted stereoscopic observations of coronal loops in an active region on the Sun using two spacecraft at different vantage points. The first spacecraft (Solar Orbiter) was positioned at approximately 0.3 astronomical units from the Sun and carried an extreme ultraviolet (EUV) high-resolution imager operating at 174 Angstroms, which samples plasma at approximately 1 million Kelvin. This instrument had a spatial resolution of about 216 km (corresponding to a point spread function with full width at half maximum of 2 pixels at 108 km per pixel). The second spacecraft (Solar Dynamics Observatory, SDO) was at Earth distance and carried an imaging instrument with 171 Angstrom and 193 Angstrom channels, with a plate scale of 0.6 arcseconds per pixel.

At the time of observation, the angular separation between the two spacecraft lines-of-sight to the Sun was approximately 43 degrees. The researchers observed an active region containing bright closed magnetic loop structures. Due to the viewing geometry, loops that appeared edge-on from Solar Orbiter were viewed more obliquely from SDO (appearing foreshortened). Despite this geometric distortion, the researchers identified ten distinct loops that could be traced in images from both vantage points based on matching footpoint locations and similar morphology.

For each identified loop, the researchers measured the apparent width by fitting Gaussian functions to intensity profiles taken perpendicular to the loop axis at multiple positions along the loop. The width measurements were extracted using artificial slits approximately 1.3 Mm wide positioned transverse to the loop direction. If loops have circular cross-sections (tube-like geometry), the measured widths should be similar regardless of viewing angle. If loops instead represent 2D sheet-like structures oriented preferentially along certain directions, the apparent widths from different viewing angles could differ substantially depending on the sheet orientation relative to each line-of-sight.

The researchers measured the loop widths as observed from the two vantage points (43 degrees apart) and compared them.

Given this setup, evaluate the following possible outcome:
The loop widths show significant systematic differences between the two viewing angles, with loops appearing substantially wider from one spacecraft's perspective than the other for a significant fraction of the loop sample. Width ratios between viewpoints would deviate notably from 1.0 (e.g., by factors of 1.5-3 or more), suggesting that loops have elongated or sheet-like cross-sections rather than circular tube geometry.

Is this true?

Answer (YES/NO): NO